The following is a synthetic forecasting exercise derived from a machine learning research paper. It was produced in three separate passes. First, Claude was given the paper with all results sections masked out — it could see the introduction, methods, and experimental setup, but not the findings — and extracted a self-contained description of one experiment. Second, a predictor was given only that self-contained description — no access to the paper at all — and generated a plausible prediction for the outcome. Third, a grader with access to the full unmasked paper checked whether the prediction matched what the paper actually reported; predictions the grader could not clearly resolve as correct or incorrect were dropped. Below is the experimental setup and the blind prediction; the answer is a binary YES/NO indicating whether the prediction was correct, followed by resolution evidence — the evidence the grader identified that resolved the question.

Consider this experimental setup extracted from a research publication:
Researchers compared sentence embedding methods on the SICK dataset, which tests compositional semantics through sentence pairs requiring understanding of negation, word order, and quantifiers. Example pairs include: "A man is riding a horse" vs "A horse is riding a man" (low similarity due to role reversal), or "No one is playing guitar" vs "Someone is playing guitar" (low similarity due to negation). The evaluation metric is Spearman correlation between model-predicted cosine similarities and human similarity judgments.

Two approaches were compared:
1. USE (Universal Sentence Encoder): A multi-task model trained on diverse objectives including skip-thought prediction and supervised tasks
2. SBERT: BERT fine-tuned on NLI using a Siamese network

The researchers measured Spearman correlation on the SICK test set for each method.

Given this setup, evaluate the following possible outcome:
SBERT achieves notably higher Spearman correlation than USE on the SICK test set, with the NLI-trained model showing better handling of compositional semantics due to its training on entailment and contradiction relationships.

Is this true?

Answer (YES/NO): NO